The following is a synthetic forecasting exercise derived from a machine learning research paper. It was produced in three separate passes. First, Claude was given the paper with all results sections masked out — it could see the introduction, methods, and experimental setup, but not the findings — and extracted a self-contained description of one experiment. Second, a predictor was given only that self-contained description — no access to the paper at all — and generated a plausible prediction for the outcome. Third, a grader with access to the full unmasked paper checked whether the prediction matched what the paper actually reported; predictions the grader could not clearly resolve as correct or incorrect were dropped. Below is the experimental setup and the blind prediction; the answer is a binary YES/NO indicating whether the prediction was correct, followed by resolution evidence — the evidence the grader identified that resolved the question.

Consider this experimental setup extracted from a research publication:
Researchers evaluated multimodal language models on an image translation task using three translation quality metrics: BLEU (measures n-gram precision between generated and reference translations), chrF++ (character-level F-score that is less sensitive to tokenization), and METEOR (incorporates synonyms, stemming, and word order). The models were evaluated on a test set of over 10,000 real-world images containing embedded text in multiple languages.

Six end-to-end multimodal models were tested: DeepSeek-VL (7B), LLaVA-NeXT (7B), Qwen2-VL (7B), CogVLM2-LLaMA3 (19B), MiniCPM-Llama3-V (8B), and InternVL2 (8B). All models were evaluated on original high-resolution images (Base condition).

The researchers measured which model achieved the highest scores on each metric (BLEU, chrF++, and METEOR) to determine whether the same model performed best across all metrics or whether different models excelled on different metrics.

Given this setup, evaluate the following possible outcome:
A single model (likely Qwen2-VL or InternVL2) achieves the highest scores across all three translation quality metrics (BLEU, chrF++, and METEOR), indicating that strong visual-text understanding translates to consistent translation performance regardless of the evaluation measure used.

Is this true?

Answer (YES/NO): NO